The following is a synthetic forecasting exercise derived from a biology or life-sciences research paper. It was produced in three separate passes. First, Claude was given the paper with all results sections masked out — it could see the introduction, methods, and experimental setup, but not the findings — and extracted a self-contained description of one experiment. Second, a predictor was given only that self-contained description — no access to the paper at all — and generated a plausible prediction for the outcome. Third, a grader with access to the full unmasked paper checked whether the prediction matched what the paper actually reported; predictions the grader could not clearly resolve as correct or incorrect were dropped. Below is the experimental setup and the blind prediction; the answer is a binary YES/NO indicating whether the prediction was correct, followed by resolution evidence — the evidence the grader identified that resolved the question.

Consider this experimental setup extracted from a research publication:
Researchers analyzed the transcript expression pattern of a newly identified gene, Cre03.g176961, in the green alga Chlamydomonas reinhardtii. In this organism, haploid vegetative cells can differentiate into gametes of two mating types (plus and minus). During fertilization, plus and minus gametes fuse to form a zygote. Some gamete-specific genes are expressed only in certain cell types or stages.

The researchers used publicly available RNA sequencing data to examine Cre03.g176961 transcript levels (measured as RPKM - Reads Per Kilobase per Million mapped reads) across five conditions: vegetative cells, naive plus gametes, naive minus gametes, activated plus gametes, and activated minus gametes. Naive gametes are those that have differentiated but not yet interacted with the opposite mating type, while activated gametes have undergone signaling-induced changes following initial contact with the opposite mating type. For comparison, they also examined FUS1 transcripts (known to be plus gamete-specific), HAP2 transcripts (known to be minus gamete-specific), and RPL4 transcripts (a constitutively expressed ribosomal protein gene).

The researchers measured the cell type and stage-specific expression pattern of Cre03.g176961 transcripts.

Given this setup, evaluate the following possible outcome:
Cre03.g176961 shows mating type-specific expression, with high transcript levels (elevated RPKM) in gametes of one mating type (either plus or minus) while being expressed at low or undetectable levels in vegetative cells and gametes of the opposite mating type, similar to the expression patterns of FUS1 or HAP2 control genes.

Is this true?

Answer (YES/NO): YES